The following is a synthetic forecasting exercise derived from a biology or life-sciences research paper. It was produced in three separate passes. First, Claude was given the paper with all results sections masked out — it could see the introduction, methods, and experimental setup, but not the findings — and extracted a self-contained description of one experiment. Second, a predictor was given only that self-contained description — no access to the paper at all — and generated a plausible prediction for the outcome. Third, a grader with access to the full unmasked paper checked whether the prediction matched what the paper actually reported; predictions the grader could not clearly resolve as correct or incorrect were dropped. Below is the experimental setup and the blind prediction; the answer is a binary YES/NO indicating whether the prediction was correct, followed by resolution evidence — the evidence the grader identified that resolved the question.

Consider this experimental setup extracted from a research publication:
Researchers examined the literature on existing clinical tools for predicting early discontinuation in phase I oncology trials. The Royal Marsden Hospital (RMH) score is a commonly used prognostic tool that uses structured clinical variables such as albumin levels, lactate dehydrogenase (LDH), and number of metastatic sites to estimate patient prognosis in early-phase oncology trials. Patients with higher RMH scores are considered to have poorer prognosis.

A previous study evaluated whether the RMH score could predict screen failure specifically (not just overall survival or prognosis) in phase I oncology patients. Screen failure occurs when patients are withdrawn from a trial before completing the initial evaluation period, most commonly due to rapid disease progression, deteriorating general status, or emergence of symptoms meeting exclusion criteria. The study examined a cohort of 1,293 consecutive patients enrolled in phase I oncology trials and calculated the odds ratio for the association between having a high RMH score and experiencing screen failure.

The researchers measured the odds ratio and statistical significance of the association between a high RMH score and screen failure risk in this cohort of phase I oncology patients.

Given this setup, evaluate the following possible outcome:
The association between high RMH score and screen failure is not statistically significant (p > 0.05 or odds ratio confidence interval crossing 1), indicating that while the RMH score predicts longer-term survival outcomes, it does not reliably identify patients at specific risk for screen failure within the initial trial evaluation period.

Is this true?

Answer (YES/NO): YES